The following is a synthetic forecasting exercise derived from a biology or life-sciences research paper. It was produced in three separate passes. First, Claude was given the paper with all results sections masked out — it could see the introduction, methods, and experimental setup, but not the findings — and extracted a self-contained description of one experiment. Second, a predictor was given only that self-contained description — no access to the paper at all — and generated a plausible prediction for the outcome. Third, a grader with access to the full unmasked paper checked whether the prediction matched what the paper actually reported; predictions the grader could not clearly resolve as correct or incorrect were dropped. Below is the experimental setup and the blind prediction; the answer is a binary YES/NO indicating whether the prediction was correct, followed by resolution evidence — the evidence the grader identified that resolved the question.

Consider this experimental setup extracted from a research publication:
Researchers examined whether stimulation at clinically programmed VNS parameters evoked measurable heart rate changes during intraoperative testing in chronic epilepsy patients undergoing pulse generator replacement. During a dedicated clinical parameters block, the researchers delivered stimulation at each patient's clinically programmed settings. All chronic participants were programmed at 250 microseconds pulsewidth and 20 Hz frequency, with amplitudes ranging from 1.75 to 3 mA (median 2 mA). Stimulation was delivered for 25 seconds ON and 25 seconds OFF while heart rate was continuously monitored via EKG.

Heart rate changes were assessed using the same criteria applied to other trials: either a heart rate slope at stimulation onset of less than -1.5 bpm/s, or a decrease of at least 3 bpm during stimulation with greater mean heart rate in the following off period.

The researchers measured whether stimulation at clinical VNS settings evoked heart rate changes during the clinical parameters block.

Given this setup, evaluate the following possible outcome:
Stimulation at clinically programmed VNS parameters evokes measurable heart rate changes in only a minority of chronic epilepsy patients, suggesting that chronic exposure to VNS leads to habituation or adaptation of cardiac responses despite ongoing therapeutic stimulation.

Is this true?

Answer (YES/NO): NO